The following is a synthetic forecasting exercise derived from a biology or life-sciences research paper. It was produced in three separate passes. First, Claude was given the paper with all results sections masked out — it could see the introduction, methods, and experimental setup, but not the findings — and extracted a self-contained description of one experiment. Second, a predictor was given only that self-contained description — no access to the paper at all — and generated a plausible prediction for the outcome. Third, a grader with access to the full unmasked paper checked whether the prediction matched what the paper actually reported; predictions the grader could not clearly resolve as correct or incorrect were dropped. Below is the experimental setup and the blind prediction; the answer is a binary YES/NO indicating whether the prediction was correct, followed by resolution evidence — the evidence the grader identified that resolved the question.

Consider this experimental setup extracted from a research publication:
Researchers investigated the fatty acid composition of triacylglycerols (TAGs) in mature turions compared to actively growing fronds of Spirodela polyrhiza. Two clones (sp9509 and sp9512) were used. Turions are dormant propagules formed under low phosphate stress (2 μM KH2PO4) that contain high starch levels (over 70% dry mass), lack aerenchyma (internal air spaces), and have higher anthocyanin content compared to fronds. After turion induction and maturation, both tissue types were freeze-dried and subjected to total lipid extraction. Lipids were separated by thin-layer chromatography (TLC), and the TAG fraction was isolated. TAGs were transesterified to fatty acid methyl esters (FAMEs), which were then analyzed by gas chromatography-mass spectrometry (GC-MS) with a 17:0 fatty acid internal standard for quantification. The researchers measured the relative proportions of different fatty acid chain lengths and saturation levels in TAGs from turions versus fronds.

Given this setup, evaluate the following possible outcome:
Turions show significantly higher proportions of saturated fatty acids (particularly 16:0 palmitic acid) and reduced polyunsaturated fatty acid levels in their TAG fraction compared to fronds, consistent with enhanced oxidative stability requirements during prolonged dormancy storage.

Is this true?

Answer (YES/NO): NO